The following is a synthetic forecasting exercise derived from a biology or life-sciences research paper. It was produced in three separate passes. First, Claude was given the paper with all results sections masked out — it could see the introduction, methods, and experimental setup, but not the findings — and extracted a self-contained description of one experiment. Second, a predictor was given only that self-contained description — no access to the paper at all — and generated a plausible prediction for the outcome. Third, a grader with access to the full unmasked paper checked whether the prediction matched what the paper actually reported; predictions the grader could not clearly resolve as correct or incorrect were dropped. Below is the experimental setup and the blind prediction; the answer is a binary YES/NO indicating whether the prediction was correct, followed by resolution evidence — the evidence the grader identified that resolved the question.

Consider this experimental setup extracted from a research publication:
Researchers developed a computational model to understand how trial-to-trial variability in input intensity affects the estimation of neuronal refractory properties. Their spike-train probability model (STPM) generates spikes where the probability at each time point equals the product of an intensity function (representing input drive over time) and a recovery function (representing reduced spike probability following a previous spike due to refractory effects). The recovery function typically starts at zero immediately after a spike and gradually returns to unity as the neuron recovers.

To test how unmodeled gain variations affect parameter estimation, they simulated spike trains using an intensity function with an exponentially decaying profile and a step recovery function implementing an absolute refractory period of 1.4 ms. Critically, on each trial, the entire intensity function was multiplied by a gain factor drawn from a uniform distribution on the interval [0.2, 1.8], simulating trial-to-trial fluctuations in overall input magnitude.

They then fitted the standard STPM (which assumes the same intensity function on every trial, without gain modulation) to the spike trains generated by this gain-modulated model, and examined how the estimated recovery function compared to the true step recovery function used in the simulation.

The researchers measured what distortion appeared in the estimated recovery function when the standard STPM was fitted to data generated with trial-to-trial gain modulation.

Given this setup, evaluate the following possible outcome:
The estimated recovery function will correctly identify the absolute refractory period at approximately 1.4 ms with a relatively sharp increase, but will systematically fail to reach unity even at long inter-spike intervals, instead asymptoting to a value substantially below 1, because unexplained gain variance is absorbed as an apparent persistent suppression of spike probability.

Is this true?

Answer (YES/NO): NO